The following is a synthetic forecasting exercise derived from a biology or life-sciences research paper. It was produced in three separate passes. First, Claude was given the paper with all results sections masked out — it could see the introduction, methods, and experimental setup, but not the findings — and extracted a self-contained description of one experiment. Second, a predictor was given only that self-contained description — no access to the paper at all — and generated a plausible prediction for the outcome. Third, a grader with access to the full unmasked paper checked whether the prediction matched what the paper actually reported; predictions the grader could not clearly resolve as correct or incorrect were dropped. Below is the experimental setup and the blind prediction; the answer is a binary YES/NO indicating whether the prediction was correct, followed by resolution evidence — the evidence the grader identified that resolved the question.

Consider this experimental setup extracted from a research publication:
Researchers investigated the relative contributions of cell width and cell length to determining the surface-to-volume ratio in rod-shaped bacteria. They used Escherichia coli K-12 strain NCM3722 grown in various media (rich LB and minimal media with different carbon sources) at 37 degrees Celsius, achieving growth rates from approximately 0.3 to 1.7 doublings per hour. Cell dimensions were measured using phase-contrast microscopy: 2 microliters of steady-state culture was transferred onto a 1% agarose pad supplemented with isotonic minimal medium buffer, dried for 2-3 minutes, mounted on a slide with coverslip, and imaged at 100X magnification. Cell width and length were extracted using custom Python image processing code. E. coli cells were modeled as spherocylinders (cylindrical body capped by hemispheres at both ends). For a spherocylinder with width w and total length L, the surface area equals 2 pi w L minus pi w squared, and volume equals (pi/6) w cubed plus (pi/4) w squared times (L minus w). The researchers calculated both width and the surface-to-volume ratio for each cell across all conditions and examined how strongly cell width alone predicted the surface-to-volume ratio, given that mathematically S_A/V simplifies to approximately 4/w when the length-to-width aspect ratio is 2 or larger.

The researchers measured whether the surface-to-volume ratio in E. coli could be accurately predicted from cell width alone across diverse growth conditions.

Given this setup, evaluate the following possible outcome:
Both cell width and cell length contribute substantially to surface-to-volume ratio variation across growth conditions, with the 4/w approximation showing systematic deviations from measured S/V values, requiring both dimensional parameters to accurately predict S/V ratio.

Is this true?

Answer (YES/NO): NO